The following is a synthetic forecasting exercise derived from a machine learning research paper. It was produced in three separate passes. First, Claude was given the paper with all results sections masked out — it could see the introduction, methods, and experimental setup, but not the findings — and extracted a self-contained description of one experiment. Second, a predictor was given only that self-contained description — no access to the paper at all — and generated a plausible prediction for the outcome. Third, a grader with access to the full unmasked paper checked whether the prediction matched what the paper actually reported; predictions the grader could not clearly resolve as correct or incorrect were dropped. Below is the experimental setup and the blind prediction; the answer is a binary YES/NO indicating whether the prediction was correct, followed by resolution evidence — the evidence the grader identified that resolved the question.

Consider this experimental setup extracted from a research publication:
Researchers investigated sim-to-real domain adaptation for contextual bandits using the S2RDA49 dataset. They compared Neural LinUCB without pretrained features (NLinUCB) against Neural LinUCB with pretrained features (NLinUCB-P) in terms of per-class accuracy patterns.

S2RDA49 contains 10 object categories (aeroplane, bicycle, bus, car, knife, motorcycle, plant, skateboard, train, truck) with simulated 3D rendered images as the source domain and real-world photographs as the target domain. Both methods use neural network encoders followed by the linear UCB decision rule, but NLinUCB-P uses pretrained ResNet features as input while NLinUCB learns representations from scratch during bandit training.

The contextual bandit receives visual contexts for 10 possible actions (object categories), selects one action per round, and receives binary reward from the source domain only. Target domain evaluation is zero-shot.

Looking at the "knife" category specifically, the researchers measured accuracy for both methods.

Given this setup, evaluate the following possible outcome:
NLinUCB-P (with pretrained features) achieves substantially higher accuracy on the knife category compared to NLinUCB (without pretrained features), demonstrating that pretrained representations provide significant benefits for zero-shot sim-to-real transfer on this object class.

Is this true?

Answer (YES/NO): YES